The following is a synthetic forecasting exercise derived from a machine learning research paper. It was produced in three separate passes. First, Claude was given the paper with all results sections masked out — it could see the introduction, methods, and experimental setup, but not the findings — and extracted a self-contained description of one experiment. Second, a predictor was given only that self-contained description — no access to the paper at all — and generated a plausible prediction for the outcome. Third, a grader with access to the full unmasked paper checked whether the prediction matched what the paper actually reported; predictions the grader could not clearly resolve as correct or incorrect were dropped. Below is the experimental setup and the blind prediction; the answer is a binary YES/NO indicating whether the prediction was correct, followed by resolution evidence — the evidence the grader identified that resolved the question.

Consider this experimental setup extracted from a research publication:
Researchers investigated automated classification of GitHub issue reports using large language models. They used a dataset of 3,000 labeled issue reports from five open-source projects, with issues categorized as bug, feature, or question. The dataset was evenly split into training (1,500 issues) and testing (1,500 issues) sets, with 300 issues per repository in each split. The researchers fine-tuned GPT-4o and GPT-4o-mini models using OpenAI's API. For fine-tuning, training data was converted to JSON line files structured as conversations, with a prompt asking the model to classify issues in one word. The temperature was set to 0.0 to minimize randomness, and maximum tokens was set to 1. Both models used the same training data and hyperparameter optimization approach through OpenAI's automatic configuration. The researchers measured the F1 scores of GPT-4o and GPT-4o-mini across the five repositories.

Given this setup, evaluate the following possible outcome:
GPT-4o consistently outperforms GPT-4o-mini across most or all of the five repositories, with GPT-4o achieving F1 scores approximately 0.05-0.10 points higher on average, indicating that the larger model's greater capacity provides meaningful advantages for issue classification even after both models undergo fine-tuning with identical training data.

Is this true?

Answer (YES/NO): NO